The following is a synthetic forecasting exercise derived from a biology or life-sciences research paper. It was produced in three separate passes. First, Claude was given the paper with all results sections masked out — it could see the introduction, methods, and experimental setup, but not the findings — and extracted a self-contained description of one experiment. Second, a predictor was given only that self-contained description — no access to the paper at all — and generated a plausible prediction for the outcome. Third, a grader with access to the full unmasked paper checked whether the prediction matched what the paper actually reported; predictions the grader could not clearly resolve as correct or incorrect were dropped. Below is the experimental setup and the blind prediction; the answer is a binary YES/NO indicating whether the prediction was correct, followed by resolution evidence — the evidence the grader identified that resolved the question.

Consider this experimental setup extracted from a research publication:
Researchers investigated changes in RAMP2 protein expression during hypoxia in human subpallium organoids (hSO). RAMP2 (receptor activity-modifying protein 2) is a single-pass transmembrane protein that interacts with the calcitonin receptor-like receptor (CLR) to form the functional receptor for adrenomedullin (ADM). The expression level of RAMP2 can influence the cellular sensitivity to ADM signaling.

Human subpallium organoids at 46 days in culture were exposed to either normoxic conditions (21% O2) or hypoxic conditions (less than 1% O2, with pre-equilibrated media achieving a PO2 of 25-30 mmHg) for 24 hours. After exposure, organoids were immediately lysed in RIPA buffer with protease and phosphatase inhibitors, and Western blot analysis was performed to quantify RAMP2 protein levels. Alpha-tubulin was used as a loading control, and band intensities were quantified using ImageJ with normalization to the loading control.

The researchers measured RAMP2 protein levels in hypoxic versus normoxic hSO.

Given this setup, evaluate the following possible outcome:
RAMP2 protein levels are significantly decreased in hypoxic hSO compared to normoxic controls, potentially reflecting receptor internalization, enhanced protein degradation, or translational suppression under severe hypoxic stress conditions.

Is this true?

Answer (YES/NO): NO